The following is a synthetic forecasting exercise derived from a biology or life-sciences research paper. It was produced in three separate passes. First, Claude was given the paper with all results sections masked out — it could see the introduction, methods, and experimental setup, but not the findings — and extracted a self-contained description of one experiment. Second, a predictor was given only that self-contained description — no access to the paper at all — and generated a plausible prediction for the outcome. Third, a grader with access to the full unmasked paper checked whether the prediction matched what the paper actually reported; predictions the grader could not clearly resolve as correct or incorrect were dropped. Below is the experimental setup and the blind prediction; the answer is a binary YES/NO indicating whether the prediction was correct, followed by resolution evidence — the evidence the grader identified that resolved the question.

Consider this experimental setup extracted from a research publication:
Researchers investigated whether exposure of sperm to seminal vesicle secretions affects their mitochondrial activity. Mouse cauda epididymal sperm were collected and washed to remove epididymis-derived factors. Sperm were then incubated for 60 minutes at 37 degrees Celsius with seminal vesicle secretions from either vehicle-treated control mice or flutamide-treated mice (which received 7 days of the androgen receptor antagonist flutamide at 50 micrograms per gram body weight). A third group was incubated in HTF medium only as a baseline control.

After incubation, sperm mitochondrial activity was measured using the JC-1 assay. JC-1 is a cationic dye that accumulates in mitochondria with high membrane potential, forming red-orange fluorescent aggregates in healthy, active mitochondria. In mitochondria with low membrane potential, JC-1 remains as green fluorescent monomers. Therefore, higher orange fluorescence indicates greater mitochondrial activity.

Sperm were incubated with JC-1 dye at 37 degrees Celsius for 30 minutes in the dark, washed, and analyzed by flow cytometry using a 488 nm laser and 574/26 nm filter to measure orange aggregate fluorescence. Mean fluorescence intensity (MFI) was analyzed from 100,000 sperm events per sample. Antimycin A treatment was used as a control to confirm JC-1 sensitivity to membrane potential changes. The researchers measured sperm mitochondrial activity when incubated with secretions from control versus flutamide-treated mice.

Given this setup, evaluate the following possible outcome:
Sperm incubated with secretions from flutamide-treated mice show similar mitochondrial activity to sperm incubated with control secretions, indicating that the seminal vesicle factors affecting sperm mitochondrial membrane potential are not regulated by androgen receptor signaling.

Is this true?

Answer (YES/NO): NO